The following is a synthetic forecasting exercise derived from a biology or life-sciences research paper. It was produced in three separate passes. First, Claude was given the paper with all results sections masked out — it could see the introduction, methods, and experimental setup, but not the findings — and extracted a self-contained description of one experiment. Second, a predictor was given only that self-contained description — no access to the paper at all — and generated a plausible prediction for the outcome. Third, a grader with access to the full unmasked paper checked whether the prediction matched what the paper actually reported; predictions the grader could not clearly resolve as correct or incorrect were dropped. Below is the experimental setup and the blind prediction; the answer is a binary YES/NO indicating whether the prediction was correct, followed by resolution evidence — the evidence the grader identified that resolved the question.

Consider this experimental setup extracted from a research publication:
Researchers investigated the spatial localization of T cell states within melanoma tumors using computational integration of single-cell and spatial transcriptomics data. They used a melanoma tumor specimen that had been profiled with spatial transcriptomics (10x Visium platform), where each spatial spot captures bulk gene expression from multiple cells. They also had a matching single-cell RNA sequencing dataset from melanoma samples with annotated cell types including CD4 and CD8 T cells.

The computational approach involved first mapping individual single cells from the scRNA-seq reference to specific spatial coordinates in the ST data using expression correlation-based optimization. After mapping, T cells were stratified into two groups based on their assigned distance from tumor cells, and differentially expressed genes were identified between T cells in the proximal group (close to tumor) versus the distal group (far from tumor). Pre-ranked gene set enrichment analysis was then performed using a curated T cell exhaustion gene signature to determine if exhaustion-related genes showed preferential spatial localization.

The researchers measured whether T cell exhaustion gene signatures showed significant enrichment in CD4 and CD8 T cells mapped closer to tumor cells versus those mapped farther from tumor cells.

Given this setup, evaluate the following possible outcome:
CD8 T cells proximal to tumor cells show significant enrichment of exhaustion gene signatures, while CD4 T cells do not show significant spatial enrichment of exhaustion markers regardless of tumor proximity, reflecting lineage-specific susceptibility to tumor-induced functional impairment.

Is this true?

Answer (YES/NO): NO